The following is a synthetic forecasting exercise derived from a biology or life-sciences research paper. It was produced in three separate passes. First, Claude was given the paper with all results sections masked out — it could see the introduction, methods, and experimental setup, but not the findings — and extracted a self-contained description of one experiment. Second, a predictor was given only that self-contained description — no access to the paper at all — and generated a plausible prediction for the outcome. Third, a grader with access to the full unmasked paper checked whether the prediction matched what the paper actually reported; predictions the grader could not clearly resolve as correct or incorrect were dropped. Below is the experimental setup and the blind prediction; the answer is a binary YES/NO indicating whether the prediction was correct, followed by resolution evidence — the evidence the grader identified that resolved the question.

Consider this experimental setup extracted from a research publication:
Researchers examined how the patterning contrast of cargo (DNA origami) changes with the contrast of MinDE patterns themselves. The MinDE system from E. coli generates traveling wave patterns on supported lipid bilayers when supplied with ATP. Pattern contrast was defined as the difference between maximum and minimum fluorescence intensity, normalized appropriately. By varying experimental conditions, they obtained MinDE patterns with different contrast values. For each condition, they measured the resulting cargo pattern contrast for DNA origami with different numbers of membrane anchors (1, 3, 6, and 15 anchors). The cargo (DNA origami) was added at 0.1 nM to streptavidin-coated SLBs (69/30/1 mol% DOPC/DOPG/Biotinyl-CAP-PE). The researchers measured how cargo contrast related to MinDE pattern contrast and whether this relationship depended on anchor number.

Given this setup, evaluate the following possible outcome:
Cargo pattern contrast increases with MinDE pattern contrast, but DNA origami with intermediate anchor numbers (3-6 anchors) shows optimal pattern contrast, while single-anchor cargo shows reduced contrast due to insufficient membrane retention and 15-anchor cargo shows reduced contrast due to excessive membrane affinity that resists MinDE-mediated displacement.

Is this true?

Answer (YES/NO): NO